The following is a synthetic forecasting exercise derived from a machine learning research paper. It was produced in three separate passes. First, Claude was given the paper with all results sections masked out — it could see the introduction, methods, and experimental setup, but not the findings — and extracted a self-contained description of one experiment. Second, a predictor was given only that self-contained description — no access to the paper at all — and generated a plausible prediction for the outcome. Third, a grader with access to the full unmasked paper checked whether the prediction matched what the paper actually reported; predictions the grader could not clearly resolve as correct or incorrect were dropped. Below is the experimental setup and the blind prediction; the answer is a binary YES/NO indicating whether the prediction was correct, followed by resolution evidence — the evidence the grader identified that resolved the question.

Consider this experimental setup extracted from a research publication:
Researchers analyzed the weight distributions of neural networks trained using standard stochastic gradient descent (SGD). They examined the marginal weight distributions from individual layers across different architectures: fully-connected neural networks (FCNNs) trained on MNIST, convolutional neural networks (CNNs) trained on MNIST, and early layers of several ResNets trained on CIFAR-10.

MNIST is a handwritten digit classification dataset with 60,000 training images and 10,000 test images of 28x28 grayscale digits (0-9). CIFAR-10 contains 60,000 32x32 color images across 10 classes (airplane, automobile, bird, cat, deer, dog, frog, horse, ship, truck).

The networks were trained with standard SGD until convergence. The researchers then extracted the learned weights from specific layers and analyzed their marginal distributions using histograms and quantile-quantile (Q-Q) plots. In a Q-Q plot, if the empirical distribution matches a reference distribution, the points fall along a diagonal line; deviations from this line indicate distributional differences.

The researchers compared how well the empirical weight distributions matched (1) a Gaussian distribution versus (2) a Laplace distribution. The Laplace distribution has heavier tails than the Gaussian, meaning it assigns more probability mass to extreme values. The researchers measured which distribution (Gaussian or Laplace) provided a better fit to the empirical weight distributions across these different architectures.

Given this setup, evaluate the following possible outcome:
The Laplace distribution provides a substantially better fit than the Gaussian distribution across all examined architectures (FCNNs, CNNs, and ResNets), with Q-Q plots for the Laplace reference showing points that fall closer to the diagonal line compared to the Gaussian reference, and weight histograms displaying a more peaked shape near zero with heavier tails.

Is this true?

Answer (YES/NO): NO